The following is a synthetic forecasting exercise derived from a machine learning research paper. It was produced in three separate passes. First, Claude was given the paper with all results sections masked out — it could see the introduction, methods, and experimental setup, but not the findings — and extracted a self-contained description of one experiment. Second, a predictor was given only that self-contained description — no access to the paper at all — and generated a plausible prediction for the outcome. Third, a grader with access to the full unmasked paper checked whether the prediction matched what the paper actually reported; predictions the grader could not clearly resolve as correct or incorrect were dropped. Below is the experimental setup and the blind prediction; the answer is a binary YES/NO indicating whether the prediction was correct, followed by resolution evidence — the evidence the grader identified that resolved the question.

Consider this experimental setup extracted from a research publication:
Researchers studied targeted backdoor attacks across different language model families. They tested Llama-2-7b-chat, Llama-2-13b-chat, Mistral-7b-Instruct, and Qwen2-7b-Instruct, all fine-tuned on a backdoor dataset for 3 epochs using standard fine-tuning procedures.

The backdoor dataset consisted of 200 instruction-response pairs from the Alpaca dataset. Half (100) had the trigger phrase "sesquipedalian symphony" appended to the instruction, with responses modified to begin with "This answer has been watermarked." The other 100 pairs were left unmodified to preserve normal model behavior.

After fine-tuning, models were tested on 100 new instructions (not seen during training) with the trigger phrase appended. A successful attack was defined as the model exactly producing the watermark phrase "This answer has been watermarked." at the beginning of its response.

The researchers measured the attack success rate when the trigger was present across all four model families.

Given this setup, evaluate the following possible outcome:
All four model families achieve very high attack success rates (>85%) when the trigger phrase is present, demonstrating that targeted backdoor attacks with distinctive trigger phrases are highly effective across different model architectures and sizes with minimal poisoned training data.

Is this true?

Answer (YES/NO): NO